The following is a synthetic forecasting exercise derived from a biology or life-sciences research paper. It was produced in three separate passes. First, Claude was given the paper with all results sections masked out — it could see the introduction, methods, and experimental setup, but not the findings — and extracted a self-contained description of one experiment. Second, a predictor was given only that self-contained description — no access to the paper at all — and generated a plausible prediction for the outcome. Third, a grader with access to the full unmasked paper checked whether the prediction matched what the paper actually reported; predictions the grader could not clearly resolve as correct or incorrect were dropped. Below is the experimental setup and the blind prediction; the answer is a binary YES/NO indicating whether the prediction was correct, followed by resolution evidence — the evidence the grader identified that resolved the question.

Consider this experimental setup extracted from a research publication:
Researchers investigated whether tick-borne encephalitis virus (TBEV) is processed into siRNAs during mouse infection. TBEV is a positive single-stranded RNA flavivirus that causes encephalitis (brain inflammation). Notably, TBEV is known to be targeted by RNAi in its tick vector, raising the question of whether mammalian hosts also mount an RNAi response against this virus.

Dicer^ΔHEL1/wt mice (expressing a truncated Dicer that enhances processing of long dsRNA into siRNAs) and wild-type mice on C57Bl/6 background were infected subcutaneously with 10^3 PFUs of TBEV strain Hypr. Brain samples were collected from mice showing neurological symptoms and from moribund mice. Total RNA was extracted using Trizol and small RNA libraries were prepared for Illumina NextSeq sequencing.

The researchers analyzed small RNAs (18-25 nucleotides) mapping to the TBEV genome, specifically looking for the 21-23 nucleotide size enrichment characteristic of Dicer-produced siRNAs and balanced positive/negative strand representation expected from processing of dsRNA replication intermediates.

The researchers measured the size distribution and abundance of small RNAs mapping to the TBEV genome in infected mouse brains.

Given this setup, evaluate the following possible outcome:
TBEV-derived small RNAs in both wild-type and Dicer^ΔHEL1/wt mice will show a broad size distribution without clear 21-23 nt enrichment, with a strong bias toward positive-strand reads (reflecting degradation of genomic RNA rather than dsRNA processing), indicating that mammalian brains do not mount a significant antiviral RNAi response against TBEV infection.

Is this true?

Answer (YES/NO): NO